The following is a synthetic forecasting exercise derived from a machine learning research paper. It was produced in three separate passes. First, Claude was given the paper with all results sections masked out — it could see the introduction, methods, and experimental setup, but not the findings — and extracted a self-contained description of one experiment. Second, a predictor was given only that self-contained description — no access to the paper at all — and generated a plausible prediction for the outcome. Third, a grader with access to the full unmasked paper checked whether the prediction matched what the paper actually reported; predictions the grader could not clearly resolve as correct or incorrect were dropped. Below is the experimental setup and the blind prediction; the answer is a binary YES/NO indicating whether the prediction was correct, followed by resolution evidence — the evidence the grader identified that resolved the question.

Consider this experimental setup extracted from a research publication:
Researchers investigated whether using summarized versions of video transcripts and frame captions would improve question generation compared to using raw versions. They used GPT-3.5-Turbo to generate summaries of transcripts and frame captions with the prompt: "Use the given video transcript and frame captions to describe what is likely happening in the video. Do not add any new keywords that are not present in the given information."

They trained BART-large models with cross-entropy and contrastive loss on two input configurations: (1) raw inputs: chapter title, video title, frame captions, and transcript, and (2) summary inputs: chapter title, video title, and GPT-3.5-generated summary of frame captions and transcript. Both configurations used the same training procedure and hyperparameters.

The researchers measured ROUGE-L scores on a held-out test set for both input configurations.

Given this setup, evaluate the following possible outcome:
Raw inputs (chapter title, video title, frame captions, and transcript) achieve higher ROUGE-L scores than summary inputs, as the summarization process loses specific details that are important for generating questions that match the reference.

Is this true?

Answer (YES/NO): NO